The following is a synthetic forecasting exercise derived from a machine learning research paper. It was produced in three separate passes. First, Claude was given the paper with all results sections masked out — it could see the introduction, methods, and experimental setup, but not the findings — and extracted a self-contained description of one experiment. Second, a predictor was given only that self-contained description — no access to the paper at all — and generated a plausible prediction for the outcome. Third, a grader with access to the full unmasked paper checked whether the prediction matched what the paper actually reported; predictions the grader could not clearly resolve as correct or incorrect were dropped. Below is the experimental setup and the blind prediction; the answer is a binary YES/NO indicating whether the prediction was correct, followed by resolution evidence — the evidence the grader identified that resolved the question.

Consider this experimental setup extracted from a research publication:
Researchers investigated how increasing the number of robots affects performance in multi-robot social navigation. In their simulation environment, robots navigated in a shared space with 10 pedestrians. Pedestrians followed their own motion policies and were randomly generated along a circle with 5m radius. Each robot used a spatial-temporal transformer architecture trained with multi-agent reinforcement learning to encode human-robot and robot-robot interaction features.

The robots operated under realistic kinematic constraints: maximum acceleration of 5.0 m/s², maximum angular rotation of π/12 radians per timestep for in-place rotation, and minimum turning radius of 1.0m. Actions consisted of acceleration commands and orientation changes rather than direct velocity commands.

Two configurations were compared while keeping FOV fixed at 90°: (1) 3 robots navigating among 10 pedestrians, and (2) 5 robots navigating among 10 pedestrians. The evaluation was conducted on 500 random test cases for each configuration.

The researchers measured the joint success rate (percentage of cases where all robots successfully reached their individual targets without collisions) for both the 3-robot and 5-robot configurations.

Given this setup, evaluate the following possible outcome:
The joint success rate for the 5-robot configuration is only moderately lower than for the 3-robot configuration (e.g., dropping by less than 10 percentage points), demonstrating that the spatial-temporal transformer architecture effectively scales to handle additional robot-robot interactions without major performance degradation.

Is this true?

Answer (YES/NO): YES